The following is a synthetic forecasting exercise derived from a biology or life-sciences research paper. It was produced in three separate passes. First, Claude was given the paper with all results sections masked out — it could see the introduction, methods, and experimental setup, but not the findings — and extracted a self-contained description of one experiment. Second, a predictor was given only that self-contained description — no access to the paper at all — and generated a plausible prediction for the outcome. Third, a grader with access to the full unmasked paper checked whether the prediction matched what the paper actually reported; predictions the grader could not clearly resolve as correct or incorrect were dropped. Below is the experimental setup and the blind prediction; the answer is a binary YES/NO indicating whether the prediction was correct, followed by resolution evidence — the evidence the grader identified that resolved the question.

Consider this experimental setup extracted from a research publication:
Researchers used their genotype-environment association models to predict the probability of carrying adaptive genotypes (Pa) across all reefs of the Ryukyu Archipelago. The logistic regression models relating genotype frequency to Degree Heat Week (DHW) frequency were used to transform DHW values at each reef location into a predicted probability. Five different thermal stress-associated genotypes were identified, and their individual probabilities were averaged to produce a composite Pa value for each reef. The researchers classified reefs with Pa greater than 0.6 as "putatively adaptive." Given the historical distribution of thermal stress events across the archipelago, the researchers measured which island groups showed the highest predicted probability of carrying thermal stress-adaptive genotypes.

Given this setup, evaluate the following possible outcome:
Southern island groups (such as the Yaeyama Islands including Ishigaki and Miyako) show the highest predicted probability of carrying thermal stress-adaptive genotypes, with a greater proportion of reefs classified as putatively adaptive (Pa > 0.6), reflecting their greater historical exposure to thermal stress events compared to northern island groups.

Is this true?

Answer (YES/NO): NO